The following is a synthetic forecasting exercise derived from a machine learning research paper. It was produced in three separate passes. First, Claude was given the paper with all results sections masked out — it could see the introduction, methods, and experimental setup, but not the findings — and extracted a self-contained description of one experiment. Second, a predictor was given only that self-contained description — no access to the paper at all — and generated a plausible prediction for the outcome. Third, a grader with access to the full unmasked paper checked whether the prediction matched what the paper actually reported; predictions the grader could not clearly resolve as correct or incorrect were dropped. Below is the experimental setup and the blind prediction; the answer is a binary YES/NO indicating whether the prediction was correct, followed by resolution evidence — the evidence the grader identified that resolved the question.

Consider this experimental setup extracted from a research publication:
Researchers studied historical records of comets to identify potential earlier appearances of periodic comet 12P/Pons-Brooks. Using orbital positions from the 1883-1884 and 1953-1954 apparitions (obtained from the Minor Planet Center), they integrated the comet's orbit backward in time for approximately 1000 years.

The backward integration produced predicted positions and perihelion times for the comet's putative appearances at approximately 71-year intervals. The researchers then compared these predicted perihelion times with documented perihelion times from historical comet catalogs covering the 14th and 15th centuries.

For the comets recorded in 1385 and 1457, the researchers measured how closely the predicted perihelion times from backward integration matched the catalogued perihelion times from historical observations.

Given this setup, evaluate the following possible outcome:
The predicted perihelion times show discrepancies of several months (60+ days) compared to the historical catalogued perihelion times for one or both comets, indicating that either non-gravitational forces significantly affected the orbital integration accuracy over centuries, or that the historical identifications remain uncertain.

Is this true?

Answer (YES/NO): NO